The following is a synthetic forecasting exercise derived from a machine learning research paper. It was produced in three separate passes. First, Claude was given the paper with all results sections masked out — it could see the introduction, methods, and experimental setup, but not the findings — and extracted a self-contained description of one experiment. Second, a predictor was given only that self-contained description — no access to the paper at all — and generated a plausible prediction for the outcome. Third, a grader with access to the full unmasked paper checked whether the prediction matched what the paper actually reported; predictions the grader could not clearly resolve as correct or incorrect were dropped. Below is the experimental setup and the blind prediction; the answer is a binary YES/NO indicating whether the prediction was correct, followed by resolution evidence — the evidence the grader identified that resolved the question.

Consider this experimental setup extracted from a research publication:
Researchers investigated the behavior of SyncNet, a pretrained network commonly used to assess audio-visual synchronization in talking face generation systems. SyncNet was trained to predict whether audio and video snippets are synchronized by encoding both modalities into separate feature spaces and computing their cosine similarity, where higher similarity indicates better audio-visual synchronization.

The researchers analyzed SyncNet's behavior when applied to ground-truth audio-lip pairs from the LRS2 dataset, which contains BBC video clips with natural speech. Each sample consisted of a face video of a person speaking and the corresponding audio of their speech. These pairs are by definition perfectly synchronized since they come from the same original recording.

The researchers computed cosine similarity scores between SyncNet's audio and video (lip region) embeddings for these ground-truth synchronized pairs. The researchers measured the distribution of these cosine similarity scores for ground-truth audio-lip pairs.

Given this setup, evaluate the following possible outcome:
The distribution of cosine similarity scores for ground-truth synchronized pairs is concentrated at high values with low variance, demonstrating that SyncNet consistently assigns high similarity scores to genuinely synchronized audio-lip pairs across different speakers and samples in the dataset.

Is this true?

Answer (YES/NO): NO